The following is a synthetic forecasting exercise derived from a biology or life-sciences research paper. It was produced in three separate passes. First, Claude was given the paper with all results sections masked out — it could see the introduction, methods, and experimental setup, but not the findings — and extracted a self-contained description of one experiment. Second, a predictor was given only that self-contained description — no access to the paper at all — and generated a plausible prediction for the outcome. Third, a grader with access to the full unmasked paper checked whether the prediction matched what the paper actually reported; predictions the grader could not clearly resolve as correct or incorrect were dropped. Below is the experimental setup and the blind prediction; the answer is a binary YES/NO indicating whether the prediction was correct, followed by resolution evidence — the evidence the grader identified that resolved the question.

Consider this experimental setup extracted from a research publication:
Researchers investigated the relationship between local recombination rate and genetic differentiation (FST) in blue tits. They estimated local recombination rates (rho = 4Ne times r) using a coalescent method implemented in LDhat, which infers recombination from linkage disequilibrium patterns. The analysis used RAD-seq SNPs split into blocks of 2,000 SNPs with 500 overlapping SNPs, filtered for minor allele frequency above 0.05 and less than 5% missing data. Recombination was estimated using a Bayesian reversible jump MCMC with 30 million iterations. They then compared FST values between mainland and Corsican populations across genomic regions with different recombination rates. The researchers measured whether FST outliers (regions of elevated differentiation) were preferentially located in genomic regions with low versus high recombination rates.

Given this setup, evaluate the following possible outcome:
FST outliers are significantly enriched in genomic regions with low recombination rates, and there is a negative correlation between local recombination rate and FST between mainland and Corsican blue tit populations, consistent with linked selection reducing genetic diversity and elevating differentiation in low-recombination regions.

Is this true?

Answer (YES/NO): YES